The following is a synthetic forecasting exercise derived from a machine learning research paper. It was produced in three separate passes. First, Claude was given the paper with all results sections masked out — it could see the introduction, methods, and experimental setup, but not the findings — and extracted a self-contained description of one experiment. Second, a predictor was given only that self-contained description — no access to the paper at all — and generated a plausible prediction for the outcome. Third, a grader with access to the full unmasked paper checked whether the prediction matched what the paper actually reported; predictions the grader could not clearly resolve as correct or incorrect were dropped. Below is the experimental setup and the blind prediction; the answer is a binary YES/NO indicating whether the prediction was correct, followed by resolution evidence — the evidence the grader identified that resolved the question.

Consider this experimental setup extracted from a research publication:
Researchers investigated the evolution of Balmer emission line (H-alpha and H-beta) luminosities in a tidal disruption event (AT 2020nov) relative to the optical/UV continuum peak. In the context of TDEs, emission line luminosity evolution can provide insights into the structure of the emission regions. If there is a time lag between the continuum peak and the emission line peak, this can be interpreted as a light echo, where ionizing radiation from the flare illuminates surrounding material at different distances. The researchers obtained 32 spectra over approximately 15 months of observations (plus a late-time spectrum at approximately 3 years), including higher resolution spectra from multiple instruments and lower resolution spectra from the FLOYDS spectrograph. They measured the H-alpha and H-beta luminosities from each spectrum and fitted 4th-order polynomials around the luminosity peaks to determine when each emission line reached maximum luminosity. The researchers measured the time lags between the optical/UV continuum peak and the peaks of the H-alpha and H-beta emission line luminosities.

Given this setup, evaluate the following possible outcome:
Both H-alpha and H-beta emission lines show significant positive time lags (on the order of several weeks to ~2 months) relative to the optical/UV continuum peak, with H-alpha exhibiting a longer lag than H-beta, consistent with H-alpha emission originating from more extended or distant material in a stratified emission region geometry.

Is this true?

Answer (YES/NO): YES